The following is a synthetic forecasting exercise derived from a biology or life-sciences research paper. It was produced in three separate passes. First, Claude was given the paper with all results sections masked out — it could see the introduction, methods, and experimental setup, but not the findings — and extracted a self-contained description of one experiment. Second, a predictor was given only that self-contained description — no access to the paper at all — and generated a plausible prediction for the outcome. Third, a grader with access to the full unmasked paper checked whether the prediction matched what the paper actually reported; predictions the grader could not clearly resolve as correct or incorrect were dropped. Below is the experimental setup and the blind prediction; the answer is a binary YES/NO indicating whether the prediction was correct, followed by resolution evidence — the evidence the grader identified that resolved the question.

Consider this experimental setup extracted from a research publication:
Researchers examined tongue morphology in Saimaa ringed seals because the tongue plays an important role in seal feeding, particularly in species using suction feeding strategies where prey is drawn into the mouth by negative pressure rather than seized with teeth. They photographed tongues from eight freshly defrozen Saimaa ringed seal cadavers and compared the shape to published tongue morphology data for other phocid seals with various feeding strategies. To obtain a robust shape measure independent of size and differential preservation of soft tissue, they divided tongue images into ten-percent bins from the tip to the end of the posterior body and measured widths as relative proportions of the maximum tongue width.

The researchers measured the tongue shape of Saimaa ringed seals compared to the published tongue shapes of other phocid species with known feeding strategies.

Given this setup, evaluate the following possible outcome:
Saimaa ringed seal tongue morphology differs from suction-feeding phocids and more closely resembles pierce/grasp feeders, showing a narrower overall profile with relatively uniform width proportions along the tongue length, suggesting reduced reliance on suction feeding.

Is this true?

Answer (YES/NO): NO